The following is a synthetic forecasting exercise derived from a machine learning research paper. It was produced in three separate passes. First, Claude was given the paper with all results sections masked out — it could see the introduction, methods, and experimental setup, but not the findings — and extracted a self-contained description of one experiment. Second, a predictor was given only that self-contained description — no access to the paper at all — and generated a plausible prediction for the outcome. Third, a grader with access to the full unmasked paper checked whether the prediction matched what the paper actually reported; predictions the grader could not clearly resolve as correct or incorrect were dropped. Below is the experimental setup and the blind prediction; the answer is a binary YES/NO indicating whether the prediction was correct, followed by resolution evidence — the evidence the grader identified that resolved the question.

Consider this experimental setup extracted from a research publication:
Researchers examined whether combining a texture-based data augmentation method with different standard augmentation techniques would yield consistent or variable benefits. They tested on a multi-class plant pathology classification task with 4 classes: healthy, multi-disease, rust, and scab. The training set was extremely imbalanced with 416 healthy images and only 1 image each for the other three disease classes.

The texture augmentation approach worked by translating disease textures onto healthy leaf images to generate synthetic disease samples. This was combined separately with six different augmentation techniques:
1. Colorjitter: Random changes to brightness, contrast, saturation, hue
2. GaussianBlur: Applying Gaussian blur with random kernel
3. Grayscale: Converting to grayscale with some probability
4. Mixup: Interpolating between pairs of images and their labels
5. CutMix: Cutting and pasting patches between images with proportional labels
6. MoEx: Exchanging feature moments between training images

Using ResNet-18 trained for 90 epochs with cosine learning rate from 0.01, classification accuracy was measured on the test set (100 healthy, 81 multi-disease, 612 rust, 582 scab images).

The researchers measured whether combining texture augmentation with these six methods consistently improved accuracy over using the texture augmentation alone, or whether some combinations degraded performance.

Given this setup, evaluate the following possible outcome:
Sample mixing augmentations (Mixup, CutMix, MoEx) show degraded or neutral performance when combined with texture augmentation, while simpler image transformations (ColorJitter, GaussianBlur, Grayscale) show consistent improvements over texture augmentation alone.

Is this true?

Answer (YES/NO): NO